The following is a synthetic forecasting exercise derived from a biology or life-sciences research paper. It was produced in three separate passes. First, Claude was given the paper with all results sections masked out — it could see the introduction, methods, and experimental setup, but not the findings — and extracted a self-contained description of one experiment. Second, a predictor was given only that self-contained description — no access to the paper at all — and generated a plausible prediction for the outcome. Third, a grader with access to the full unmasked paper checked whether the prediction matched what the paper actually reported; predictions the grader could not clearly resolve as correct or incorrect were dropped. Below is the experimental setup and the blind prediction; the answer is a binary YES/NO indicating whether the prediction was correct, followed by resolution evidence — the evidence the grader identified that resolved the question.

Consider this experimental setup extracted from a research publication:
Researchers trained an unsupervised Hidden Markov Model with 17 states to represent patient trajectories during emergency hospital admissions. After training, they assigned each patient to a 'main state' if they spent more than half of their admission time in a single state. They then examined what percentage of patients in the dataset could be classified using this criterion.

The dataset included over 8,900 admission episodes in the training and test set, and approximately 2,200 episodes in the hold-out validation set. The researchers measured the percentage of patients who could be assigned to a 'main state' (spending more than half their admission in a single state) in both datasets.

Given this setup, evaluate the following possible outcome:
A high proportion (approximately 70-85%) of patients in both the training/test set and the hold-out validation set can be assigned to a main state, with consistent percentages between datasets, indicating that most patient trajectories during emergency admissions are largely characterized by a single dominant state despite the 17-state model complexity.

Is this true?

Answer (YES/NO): NO